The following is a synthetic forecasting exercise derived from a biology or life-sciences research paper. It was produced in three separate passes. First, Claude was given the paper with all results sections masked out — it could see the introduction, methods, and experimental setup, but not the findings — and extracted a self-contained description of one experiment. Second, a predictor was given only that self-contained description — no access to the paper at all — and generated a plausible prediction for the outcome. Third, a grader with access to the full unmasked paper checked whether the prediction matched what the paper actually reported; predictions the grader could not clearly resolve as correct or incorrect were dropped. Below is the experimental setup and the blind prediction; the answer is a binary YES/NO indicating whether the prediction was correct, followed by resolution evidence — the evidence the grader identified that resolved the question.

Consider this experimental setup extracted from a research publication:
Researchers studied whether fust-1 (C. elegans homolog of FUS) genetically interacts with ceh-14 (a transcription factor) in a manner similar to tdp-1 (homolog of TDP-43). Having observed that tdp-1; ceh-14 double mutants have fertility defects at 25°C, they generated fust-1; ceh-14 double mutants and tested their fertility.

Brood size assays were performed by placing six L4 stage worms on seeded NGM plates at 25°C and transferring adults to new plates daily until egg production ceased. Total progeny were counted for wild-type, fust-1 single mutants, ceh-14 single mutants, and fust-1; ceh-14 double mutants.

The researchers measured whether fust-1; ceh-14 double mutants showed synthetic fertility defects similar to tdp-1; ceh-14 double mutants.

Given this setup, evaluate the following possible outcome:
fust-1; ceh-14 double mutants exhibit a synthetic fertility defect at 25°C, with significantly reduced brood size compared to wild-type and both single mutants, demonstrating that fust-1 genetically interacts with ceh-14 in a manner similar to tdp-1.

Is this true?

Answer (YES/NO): YES